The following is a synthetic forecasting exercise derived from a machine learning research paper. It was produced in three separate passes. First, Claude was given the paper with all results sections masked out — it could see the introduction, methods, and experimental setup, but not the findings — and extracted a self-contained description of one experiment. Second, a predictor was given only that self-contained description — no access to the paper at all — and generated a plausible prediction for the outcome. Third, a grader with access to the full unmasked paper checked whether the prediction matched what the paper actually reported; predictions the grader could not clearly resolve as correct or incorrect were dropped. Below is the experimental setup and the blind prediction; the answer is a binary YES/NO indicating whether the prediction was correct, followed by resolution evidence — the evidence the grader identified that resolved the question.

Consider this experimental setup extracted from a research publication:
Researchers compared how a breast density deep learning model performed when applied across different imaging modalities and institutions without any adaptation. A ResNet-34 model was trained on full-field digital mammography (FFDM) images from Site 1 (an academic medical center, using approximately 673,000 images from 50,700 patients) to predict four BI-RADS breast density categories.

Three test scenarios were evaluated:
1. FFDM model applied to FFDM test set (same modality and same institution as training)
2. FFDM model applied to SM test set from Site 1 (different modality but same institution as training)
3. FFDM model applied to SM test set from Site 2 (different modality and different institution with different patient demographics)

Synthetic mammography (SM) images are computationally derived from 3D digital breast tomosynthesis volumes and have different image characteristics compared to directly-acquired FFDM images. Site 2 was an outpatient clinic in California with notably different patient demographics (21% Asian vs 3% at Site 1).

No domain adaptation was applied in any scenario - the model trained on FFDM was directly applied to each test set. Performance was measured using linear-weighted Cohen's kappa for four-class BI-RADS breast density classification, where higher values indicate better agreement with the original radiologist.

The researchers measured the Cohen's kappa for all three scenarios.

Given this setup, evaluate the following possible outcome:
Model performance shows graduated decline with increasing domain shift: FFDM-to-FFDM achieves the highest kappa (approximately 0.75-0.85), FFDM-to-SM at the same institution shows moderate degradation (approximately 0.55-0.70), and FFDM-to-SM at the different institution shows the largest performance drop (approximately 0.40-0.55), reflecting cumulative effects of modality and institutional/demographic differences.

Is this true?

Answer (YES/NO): NO